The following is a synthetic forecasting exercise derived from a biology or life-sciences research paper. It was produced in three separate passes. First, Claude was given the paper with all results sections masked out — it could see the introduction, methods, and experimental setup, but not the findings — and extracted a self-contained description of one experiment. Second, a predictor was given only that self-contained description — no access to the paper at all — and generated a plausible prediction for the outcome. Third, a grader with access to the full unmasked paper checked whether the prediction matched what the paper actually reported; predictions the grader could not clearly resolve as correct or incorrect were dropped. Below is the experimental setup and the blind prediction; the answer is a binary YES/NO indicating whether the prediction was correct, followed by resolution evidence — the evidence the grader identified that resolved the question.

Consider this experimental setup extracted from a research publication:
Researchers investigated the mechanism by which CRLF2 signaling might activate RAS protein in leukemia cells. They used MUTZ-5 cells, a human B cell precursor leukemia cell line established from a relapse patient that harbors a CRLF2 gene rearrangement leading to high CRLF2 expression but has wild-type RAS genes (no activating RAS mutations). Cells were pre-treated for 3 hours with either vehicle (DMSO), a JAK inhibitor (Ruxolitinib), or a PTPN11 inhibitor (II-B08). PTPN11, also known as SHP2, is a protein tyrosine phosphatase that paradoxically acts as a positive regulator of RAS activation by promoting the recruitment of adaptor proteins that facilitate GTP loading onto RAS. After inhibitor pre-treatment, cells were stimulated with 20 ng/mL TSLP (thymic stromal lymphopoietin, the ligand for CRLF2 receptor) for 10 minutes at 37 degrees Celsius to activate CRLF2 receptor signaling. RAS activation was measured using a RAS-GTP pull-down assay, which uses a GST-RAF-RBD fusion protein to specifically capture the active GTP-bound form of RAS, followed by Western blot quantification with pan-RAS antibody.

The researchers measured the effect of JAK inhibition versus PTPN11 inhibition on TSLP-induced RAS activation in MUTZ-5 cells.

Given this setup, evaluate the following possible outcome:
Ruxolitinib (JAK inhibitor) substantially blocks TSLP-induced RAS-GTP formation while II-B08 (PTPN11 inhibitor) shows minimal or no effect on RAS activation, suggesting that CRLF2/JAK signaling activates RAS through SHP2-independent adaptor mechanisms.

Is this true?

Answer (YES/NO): NO